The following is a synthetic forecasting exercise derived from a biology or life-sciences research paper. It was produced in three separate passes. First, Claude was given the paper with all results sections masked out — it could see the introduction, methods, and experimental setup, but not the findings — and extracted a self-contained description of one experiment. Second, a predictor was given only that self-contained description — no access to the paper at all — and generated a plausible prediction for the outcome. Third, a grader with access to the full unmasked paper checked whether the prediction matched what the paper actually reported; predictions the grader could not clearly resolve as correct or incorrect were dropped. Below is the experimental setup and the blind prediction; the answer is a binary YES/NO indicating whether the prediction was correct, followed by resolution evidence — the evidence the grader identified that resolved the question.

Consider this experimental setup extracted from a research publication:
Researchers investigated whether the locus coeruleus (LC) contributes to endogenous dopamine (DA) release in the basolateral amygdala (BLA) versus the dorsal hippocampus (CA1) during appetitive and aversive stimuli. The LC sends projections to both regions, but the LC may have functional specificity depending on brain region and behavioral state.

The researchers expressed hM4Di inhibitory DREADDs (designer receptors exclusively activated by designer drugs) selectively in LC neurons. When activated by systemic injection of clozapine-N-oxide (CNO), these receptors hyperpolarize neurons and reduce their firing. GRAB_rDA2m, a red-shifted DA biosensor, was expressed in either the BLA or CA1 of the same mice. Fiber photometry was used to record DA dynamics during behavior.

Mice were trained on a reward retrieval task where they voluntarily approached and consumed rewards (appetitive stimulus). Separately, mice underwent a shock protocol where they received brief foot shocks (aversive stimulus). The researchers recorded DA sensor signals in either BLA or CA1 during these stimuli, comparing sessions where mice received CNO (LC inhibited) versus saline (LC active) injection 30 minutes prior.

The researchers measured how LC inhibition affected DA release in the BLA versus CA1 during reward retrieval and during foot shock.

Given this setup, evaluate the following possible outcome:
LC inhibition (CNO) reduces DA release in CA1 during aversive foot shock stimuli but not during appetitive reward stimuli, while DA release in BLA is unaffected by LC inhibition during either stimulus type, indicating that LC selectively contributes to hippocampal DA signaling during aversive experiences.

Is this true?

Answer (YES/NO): NO